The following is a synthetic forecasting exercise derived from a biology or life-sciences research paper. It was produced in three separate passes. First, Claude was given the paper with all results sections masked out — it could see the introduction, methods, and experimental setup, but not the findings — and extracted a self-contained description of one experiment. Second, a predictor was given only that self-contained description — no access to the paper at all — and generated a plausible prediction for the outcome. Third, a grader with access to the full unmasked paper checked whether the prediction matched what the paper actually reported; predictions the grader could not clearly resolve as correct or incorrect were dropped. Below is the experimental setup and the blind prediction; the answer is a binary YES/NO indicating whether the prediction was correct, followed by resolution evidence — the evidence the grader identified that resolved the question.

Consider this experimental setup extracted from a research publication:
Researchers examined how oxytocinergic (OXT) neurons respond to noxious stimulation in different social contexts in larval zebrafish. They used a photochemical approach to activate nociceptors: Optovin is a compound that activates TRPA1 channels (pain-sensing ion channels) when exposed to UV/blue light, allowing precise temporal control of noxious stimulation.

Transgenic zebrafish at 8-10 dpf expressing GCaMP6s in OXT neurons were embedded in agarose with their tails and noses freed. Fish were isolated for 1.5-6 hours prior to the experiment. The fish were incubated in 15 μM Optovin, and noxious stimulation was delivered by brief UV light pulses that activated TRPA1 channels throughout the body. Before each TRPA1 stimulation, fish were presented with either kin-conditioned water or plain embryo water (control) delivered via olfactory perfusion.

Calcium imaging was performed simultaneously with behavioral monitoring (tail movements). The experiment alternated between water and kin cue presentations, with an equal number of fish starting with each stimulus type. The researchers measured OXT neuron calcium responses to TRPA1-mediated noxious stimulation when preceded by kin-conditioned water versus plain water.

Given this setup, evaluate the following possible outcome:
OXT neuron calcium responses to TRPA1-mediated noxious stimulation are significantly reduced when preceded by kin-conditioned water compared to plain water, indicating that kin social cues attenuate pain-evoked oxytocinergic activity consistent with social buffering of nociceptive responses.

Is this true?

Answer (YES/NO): YES